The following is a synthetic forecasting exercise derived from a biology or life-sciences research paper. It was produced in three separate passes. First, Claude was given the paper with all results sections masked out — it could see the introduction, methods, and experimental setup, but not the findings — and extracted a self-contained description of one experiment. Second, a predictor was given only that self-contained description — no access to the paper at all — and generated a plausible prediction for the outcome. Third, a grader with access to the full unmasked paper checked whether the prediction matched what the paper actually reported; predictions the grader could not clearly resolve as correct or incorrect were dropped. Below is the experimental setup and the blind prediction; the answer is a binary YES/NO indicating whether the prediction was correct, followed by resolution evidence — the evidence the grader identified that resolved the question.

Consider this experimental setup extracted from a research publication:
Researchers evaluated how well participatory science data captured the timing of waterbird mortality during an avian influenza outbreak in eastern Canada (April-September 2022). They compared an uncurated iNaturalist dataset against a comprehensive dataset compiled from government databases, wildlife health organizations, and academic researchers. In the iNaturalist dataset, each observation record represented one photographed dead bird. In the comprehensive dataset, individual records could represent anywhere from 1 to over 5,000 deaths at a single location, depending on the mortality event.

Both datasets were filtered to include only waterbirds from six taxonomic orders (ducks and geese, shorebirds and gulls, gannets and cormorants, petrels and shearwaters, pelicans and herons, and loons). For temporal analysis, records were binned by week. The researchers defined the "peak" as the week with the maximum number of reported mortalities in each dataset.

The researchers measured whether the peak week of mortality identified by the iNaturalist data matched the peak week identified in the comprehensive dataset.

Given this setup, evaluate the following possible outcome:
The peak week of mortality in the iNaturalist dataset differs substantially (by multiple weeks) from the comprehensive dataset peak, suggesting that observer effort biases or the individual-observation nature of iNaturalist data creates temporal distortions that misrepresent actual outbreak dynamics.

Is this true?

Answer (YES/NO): YES